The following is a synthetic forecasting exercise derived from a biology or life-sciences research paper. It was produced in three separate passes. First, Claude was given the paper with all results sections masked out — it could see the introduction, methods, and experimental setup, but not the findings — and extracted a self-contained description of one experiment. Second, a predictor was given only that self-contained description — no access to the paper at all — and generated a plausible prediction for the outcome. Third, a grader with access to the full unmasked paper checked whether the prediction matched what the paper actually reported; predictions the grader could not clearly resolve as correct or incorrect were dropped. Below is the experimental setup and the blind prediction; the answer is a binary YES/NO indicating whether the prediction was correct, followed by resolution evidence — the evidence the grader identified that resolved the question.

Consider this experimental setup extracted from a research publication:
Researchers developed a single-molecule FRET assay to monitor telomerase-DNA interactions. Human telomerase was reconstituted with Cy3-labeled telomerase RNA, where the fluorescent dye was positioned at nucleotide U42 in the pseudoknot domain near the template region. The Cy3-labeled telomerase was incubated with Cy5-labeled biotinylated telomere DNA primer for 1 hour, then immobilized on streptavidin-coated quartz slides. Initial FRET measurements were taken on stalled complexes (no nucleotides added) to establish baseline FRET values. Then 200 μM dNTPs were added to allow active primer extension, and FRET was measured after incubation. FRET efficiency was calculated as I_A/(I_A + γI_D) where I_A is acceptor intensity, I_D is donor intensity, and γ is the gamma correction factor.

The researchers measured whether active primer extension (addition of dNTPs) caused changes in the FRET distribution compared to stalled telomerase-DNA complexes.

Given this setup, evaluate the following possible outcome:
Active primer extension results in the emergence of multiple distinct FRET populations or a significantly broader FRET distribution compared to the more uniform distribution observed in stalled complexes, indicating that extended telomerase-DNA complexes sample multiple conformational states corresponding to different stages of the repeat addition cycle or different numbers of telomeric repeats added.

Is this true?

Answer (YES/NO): NO